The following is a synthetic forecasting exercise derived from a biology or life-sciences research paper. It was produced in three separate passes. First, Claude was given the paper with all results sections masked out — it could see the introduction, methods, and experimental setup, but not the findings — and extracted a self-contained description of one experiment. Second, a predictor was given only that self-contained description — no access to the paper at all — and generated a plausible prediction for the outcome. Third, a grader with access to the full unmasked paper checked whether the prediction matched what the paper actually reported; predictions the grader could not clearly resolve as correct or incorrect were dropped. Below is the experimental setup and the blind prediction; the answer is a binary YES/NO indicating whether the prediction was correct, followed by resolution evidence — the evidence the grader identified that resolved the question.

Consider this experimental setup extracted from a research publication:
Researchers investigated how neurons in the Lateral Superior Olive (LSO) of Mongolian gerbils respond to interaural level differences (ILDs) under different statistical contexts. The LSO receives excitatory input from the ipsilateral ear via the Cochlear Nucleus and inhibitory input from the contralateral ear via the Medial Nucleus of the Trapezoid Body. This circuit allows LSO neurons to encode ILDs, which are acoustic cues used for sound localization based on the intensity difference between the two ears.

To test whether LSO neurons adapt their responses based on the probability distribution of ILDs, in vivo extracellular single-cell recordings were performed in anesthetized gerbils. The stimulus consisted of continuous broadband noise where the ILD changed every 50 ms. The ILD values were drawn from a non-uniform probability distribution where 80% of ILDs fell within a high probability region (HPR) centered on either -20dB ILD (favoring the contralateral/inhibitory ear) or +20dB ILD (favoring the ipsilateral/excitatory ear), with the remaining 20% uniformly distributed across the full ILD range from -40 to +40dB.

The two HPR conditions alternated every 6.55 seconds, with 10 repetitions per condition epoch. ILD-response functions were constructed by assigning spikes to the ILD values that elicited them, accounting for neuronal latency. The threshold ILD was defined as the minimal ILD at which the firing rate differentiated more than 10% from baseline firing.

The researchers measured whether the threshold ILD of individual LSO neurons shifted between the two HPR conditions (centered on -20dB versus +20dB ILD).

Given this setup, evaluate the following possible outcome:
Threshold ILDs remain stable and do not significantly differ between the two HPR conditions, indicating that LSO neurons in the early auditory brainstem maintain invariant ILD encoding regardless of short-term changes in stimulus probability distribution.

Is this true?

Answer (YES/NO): NO